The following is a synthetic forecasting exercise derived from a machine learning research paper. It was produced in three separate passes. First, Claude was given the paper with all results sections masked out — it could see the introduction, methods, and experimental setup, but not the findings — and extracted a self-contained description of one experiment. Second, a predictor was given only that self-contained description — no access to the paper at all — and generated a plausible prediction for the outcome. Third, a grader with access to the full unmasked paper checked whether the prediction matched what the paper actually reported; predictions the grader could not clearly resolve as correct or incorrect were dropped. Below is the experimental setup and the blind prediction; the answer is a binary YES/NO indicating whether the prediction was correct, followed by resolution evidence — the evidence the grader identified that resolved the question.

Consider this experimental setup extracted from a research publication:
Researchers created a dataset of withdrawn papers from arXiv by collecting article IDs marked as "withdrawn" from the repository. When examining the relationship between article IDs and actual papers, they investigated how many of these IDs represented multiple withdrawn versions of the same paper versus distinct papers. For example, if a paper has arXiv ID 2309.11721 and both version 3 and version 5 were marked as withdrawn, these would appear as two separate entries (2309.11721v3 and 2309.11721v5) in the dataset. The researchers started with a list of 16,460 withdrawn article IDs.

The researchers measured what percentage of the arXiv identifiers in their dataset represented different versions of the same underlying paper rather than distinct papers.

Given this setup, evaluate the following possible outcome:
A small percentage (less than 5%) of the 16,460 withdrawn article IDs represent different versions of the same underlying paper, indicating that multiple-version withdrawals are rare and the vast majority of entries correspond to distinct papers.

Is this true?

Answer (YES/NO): NO